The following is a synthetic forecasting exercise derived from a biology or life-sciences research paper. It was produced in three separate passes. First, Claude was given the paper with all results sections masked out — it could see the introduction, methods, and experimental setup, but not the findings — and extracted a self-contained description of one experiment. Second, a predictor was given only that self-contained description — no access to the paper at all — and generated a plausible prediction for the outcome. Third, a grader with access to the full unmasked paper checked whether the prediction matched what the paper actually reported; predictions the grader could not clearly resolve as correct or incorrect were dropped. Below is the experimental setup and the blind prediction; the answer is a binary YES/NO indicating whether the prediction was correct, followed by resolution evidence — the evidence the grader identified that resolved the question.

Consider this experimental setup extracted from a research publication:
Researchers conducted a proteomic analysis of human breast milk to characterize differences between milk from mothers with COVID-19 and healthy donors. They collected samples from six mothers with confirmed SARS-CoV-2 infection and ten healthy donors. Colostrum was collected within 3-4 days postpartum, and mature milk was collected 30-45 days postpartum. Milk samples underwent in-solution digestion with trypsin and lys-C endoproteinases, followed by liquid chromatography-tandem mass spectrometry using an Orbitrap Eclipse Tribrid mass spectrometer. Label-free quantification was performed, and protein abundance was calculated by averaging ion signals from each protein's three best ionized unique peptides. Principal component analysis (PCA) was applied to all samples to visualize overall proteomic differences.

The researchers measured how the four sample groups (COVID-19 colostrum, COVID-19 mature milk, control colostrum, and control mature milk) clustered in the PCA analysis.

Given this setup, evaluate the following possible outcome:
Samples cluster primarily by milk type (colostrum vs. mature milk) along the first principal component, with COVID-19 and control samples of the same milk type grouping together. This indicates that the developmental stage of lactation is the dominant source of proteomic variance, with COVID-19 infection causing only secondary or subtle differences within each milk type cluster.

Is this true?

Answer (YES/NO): NO